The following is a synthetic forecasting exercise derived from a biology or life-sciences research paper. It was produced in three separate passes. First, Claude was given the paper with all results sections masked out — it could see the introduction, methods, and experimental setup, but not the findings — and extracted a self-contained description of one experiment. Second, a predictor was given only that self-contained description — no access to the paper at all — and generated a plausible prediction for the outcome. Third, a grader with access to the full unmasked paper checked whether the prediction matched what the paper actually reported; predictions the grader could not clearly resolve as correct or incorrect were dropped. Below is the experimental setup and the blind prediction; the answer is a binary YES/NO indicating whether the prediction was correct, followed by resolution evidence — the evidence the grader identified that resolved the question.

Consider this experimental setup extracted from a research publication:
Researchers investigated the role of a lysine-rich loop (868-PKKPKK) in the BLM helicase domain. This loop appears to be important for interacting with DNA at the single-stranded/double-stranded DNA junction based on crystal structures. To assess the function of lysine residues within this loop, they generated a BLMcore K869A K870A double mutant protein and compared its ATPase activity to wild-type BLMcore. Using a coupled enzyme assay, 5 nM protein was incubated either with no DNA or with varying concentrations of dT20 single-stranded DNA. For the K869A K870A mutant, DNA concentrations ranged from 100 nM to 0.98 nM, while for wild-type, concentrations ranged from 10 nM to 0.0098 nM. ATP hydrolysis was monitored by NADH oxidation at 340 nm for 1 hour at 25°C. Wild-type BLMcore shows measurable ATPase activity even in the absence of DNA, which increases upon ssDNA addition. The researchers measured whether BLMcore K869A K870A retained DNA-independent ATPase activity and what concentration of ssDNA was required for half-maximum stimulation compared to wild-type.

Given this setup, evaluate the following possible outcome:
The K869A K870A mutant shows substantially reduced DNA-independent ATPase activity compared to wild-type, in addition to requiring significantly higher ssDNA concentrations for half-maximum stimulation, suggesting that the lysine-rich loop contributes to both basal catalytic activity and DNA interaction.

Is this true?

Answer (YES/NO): YES